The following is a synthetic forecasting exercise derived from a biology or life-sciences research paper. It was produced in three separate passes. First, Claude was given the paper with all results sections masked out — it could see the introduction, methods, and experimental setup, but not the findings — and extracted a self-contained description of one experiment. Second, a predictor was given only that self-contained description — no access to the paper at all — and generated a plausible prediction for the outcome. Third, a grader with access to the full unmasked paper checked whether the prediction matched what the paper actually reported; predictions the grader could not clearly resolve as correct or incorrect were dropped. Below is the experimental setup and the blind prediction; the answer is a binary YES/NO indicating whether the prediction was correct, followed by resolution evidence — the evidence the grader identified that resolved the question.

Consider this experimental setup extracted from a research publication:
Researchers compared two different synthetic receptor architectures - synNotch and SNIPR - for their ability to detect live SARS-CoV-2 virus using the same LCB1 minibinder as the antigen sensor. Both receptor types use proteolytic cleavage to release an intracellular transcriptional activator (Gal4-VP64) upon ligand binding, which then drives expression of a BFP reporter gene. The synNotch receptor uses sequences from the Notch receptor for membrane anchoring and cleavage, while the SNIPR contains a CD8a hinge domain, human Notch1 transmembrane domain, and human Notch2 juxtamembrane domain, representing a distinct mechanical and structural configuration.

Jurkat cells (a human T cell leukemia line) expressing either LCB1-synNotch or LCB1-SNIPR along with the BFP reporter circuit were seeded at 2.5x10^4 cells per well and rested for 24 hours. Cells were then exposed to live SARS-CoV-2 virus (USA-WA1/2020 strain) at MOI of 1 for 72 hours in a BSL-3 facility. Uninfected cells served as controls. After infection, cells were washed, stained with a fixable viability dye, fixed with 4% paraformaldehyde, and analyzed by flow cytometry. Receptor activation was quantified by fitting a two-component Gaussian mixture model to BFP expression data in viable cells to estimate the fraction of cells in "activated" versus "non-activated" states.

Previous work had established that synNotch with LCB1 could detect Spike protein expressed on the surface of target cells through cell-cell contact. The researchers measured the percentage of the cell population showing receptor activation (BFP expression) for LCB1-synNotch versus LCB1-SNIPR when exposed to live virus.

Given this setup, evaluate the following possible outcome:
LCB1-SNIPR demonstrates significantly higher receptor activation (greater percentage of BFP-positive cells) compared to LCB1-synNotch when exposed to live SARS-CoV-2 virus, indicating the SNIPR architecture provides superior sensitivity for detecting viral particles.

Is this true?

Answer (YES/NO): YES